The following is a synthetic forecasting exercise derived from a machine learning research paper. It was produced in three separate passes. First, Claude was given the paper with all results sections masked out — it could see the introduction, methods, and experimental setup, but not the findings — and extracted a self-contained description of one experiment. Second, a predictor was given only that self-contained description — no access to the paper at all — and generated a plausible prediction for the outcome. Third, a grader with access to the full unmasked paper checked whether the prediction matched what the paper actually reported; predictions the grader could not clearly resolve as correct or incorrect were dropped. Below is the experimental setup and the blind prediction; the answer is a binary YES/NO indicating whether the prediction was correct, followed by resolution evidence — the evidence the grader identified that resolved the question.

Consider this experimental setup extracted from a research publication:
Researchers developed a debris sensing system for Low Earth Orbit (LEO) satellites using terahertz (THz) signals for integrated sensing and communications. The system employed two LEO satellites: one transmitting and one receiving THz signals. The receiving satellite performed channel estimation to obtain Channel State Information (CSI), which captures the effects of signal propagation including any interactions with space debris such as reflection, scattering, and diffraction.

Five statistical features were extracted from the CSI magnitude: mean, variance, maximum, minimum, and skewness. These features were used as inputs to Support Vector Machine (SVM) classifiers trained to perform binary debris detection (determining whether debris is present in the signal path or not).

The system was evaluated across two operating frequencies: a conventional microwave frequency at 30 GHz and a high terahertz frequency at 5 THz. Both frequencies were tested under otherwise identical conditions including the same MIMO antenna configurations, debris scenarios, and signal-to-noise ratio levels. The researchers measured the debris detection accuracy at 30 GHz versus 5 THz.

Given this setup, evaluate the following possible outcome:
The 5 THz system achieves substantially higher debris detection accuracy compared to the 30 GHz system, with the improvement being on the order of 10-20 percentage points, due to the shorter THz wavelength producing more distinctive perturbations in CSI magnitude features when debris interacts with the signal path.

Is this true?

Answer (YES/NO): NO